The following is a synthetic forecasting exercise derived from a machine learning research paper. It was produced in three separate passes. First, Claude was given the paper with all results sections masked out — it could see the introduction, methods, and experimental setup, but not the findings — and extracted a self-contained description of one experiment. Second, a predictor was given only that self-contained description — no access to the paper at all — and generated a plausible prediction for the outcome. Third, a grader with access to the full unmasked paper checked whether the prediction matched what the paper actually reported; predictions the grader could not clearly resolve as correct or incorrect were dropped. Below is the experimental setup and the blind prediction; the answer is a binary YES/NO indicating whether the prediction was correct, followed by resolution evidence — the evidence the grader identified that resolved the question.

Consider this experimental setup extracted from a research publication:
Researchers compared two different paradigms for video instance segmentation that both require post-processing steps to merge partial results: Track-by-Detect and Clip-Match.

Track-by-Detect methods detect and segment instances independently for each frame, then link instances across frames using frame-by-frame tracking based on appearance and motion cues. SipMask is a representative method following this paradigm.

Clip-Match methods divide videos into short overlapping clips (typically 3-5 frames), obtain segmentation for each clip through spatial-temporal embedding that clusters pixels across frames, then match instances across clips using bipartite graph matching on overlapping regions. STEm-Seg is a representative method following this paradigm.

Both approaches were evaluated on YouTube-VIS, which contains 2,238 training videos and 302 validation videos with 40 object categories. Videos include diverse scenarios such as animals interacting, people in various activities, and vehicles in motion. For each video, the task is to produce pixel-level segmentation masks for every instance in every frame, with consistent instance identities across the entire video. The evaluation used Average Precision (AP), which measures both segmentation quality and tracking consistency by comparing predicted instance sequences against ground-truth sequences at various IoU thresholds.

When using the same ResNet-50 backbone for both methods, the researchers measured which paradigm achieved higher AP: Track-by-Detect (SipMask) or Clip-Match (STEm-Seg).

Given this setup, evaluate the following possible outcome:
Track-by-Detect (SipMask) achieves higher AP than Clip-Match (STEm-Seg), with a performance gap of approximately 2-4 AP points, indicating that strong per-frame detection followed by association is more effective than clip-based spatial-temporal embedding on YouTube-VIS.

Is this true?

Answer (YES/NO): YES